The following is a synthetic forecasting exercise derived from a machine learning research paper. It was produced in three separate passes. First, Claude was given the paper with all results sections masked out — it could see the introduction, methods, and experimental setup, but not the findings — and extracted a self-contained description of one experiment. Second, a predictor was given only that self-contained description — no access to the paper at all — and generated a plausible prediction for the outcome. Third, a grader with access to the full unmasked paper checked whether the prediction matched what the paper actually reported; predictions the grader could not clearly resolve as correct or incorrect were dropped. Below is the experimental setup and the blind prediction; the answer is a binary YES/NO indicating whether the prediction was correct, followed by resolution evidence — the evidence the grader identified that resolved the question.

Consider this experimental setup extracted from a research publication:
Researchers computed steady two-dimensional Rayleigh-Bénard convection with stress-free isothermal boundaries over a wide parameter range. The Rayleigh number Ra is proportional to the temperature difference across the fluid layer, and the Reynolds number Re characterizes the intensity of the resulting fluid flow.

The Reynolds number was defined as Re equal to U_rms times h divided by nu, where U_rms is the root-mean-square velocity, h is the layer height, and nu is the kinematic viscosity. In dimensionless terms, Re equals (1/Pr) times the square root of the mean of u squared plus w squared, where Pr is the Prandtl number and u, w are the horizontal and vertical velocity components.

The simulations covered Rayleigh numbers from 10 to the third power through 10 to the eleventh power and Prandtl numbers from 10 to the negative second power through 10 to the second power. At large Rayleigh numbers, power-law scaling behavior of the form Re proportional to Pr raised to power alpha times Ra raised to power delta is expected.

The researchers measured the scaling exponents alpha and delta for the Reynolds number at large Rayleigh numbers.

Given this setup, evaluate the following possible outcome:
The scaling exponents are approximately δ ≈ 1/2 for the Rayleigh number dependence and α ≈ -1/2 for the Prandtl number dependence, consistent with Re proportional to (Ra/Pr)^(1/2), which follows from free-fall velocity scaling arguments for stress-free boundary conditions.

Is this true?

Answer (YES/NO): NO